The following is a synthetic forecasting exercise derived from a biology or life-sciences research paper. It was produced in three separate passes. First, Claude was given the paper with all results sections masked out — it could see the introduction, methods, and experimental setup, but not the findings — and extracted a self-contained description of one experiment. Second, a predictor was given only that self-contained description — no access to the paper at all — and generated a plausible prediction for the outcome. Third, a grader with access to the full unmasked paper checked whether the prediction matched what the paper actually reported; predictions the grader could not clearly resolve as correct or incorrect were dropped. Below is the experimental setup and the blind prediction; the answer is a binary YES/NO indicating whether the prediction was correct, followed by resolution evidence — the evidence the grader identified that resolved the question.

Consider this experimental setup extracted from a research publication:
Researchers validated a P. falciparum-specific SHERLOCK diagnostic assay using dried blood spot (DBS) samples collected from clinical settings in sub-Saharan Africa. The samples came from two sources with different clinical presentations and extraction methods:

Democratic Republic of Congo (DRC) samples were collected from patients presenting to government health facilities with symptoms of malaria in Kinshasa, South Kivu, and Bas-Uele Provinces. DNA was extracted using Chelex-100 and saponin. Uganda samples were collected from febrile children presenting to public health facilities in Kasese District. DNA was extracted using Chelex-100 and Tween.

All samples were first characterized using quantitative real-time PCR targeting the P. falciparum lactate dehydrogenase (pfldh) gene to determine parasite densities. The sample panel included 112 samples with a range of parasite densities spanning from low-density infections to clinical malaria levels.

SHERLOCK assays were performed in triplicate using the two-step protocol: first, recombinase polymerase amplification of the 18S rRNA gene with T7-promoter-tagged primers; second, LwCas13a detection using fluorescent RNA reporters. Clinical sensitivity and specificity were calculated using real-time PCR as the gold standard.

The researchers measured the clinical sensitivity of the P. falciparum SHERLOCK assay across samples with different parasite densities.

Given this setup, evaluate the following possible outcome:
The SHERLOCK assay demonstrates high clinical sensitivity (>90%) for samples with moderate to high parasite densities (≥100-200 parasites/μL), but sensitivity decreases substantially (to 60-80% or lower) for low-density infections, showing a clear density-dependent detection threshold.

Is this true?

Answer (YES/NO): NO